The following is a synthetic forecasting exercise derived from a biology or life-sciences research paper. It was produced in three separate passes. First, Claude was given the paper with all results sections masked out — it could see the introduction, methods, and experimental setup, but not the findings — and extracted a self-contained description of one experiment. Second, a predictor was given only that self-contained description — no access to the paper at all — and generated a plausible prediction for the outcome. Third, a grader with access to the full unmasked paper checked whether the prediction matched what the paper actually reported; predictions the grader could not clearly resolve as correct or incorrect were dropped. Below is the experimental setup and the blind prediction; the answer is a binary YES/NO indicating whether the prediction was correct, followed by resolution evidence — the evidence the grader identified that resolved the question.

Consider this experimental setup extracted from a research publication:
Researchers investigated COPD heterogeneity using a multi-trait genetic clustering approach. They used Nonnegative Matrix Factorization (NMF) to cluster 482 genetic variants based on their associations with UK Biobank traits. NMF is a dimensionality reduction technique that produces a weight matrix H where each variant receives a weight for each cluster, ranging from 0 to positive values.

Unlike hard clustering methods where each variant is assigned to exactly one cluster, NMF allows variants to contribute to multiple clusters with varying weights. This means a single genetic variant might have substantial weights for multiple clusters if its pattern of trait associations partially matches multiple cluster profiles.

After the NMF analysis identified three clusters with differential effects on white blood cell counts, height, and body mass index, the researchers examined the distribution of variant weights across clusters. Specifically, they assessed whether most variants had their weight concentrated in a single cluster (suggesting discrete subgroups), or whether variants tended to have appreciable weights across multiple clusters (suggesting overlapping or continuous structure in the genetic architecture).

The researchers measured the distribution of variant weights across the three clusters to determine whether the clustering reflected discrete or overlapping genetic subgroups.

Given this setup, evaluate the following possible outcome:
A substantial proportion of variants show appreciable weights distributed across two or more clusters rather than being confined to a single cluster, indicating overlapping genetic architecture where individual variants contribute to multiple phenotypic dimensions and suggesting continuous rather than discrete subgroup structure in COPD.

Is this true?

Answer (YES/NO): NO